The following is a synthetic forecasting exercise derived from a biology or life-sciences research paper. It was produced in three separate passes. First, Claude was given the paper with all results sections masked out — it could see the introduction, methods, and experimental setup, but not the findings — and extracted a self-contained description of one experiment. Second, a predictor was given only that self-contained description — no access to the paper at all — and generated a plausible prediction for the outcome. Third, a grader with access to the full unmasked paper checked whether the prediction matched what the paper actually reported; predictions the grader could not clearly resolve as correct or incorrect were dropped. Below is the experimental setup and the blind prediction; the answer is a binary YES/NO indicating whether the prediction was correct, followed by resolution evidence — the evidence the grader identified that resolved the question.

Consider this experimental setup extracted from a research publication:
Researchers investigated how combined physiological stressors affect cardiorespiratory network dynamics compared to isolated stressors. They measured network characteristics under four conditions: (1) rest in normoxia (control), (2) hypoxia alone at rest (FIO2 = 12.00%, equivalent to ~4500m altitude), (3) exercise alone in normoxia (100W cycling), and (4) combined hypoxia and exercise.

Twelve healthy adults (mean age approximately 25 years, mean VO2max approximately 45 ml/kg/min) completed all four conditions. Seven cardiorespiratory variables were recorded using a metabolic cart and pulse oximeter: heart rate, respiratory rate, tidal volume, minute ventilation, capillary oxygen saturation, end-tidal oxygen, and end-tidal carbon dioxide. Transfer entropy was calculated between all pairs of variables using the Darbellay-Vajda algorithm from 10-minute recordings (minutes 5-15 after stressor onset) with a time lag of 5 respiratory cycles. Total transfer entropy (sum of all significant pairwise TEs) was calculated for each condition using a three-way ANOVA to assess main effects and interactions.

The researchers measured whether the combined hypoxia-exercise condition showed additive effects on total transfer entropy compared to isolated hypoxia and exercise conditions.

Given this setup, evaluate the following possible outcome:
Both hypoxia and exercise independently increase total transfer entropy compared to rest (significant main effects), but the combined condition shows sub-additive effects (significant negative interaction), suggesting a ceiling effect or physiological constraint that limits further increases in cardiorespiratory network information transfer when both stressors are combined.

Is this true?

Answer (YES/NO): NO